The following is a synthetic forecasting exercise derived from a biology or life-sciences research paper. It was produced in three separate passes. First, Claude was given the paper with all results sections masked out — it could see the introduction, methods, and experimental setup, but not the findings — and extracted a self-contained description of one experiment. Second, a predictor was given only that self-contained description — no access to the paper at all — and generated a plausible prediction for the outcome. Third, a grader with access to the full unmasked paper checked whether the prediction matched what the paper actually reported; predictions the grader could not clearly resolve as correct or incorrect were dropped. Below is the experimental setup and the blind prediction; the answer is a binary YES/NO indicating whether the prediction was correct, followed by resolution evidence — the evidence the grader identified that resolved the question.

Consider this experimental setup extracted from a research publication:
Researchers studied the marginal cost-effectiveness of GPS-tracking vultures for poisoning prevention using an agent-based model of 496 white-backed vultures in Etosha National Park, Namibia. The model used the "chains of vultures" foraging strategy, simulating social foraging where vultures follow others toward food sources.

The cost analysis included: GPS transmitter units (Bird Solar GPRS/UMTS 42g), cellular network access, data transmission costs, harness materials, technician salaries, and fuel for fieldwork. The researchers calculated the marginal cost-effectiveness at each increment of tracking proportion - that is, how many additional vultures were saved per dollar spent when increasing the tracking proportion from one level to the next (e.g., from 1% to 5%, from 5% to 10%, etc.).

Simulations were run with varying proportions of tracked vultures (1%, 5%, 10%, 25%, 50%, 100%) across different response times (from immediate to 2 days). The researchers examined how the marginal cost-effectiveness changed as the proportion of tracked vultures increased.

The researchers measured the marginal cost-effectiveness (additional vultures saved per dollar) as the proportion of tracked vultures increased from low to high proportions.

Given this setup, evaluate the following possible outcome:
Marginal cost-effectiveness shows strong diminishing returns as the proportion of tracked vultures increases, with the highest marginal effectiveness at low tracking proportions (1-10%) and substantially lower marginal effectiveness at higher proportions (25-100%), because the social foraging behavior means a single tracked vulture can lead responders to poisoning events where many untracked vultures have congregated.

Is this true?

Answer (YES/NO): YES